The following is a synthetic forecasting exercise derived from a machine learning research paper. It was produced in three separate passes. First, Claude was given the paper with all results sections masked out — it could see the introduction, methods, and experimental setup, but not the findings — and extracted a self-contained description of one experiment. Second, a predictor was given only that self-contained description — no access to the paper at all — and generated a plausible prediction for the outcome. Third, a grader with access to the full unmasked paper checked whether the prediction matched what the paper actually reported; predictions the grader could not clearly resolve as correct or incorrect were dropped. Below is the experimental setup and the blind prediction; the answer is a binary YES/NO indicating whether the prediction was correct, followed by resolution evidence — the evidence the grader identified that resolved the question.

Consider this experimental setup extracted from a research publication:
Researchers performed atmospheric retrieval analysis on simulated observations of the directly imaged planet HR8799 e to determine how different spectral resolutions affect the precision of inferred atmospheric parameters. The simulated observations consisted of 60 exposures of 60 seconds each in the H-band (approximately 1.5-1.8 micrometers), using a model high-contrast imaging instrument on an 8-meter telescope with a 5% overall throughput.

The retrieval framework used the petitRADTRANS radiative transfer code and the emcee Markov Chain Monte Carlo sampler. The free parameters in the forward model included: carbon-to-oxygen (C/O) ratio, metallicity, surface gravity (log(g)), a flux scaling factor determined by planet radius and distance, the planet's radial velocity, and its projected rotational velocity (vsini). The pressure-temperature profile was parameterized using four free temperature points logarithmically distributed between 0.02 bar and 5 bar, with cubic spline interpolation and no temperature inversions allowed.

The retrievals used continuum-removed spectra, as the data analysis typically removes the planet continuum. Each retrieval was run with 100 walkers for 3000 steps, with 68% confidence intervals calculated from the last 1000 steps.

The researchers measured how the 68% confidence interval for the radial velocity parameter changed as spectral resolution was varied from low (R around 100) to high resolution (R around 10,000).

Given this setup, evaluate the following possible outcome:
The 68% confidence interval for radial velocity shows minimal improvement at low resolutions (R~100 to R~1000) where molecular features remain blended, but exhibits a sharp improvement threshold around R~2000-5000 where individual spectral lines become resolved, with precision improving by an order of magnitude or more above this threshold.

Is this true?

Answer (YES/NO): NO